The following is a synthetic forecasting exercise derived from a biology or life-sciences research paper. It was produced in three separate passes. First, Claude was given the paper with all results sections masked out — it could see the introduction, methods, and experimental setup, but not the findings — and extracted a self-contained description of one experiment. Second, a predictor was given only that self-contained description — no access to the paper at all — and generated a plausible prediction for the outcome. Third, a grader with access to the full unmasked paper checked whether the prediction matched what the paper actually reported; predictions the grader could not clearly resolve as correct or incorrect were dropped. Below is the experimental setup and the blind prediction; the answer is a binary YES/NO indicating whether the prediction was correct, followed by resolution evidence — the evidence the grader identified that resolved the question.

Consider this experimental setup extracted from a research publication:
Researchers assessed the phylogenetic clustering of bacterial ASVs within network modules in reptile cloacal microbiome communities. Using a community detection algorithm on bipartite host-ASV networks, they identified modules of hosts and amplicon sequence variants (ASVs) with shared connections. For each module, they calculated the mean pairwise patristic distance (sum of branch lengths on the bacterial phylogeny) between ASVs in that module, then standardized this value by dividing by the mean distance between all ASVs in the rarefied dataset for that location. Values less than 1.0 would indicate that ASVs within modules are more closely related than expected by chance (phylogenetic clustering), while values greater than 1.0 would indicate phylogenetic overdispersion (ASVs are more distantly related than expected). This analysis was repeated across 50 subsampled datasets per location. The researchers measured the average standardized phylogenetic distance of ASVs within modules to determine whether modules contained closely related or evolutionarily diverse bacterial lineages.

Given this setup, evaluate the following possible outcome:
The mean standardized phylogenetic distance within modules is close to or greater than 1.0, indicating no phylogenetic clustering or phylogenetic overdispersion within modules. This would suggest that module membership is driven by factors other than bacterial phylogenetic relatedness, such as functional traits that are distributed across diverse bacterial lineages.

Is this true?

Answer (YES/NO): NO